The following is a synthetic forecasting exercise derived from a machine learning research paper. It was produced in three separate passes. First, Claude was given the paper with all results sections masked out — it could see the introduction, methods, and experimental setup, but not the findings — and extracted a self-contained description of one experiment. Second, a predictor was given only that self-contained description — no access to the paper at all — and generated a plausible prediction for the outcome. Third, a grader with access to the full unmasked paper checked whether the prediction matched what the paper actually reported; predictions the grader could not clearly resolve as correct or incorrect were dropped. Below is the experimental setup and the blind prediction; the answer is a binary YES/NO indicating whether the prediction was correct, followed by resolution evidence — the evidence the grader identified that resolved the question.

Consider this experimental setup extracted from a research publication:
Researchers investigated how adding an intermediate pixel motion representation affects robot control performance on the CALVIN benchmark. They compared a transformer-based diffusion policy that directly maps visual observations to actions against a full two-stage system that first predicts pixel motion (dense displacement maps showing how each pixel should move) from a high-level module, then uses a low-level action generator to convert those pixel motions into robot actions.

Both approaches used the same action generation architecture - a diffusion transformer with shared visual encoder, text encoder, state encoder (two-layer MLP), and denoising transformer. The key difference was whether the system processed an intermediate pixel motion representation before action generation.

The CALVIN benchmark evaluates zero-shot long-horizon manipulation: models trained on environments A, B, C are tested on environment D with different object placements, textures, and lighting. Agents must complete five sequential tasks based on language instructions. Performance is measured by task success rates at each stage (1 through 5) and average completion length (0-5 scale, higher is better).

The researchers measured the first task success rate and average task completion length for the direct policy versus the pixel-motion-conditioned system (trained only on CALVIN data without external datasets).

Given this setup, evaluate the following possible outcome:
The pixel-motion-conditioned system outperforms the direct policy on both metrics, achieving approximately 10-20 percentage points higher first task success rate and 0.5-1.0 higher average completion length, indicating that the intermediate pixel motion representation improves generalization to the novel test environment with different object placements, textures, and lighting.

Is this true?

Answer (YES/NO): NO